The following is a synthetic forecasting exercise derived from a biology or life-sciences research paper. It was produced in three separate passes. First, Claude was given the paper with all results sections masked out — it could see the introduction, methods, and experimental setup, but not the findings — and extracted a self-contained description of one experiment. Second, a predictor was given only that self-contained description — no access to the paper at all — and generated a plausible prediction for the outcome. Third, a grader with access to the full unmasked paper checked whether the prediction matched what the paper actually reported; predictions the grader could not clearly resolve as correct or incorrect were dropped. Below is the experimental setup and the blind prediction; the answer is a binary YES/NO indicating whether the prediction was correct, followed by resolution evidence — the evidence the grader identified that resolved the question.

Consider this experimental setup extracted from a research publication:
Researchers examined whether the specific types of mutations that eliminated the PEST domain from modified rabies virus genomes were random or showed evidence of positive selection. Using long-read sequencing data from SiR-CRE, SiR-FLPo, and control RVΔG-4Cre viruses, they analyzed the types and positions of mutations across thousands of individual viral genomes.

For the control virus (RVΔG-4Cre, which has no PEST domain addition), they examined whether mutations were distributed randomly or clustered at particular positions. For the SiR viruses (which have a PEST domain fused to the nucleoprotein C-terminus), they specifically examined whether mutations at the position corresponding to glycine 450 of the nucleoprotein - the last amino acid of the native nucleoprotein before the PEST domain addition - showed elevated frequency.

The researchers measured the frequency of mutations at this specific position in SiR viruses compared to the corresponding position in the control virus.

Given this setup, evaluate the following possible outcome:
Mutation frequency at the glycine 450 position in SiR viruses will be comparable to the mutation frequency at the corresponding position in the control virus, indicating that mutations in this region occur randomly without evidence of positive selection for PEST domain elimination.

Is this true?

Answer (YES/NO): NO